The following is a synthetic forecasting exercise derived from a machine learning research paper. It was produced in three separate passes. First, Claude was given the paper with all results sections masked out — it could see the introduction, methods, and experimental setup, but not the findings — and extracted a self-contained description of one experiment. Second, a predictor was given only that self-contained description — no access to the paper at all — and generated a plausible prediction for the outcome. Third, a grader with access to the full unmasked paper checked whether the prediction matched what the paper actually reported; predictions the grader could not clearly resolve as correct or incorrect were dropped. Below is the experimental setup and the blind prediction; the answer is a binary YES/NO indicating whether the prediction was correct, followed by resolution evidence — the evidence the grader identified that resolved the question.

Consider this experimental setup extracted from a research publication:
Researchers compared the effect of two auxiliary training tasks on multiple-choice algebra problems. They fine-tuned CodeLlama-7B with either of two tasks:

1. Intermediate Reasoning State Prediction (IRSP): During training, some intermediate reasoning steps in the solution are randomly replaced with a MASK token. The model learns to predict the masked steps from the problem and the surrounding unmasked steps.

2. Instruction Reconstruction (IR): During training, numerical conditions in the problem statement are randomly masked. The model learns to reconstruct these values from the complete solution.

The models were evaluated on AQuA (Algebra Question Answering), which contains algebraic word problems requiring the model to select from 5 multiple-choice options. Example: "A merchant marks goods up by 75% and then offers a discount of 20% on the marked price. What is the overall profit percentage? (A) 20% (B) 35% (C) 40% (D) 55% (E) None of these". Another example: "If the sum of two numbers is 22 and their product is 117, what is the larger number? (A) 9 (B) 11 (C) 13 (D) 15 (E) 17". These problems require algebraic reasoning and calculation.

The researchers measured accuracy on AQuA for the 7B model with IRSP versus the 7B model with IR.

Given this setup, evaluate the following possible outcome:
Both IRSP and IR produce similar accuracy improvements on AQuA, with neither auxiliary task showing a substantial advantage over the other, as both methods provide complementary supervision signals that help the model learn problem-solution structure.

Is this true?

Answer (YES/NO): YES